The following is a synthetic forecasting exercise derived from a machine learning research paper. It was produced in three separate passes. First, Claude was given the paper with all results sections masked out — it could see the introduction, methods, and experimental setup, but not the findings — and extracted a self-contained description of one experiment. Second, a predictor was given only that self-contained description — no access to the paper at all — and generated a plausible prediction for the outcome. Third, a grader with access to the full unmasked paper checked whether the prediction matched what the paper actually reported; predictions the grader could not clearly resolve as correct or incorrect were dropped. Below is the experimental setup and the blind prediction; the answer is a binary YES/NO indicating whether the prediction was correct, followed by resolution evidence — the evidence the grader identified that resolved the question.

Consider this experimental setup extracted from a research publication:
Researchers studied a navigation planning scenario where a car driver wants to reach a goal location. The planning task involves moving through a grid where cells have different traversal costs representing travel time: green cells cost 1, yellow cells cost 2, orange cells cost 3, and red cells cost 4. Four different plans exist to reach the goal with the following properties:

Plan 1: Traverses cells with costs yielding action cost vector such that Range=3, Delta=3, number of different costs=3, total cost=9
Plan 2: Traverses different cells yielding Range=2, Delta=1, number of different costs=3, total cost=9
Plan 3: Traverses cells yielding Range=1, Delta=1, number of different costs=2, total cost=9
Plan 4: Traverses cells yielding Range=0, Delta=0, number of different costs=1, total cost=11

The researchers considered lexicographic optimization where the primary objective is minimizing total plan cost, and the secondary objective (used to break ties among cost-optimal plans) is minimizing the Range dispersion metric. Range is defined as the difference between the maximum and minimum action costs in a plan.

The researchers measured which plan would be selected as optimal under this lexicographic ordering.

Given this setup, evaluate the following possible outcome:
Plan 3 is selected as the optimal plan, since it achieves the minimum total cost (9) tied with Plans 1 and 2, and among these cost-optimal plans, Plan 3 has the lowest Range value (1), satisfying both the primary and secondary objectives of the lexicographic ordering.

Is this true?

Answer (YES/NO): YES